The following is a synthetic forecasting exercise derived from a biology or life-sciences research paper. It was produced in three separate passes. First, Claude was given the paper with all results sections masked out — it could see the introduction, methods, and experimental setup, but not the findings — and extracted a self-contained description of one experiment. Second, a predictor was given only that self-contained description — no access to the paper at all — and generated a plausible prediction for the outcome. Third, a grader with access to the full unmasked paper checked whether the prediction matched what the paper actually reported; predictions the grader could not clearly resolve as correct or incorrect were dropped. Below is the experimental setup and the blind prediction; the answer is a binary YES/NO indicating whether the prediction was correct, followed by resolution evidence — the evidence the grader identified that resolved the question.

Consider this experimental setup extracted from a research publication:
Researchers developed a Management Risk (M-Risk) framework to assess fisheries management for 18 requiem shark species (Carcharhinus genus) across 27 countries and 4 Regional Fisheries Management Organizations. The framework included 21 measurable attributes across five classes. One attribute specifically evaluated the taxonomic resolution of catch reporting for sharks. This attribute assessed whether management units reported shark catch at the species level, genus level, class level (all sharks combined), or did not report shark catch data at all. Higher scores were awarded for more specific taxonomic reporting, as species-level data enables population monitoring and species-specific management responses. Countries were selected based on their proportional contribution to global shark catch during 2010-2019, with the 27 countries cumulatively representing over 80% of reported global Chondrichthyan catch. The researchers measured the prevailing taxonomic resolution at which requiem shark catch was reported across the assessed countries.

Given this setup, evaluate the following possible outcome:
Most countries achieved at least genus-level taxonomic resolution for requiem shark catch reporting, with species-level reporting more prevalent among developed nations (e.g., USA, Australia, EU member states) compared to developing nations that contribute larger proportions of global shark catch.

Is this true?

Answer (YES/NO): NO